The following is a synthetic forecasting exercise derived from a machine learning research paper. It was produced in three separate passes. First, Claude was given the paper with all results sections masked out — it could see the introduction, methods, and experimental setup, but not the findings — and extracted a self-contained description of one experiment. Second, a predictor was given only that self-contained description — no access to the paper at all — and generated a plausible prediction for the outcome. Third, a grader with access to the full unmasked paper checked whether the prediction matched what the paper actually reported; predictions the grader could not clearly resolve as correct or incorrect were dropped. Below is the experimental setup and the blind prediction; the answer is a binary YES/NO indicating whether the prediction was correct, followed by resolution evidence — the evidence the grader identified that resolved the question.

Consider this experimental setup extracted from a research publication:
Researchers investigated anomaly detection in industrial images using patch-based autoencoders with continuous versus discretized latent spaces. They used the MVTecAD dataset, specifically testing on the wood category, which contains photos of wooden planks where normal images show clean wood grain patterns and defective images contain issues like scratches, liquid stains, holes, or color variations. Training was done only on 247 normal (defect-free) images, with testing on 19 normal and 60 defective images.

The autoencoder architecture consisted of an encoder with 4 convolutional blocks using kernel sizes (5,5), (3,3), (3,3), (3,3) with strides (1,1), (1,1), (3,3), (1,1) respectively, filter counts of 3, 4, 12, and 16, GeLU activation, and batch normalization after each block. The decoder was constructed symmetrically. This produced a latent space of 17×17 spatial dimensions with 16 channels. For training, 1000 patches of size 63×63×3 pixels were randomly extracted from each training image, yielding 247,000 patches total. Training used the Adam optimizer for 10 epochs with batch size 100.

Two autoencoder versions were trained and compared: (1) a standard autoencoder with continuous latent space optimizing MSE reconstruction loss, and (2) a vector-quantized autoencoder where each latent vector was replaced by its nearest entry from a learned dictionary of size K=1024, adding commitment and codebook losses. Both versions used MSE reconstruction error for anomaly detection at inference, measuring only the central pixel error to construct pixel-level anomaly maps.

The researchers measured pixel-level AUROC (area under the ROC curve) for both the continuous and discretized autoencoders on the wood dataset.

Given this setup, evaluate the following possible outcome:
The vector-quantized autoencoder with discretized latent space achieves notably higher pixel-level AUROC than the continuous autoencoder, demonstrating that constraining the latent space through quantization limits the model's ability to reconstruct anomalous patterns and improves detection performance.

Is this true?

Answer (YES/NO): NO